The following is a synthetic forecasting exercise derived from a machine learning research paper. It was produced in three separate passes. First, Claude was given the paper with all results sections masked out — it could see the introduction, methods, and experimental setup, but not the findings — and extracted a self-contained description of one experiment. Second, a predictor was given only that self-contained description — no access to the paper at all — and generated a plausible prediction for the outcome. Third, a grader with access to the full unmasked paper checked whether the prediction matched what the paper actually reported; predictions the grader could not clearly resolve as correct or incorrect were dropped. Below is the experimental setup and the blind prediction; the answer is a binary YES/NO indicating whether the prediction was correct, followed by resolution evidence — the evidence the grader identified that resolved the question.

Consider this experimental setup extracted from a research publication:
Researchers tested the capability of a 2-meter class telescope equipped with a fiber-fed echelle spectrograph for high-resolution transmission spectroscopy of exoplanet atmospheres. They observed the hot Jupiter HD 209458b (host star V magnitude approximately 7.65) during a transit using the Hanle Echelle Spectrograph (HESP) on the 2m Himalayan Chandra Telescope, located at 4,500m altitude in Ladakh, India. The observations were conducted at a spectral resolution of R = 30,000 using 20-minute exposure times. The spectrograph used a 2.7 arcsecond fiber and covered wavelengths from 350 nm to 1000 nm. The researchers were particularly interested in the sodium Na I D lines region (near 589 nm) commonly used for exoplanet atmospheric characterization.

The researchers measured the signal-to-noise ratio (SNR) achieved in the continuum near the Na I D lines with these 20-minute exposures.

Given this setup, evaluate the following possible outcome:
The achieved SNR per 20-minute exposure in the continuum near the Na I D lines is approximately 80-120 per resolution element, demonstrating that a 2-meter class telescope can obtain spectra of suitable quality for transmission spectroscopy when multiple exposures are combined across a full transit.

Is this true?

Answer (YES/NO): NO